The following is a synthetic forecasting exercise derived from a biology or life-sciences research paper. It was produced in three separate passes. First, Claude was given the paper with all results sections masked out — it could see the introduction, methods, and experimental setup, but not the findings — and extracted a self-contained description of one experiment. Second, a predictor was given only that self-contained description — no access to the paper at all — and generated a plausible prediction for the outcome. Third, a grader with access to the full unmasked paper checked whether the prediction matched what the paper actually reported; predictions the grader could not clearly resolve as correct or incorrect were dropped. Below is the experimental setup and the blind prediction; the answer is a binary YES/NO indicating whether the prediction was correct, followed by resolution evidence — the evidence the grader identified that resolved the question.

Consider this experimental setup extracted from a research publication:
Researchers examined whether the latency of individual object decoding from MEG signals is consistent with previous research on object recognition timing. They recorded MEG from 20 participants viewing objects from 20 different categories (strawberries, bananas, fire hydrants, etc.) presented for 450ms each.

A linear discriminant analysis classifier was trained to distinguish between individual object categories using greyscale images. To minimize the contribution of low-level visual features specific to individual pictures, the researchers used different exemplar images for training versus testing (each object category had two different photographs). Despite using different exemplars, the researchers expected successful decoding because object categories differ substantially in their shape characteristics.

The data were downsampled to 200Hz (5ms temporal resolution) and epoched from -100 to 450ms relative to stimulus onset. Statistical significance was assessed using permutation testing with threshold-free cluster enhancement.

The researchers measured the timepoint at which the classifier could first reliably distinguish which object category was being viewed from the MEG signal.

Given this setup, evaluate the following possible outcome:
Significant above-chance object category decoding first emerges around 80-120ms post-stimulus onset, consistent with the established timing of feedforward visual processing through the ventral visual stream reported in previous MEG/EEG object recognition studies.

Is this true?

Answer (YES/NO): YES